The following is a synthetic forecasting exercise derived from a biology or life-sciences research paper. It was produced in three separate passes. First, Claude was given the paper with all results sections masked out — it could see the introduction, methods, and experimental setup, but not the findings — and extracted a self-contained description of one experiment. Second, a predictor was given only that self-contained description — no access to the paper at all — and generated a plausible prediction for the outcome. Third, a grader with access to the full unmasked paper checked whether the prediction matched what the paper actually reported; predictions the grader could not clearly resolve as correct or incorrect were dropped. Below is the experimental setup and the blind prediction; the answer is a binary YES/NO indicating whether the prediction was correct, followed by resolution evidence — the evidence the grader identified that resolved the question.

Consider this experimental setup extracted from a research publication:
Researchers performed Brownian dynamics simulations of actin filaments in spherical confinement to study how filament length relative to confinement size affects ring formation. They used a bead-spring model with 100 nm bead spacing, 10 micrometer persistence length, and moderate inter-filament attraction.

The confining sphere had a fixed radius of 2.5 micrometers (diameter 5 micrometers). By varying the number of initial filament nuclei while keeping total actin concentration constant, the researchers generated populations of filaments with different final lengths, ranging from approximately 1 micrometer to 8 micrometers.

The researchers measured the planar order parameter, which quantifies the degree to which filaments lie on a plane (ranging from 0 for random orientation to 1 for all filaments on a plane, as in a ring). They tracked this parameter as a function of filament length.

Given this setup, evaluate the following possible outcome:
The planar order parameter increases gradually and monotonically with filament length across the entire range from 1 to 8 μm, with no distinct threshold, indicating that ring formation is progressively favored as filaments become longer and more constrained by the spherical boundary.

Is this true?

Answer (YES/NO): NO